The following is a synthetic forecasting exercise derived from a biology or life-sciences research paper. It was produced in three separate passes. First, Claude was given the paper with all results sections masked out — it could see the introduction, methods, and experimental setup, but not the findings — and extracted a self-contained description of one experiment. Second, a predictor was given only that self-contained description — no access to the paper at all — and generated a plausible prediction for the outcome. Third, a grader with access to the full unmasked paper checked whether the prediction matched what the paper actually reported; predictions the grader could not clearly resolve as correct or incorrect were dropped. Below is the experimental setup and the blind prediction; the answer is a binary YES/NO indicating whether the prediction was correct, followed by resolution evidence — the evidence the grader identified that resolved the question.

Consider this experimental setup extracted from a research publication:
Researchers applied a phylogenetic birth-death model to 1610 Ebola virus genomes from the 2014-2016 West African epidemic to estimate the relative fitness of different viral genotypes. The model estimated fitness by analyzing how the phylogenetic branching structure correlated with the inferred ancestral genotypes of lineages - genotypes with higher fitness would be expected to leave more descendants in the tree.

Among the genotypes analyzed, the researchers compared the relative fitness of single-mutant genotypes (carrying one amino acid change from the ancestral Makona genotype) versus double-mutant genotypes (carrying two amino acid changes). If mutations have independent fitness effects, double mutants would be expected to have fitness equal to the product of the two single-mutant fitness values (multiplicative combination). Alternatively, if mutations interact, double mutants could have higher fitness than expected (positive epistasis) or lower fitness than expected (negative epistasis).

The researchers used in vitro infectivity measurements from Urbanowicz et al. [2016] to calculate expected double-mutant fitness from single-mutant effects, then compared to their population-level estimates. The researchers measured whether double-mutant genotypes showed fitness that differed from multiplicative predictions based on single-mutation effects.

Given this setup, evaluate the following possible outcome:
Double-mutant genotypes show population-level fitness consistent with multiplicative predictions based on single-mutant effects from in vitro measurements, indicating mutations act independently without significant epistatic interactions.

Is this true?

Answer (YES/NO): NO